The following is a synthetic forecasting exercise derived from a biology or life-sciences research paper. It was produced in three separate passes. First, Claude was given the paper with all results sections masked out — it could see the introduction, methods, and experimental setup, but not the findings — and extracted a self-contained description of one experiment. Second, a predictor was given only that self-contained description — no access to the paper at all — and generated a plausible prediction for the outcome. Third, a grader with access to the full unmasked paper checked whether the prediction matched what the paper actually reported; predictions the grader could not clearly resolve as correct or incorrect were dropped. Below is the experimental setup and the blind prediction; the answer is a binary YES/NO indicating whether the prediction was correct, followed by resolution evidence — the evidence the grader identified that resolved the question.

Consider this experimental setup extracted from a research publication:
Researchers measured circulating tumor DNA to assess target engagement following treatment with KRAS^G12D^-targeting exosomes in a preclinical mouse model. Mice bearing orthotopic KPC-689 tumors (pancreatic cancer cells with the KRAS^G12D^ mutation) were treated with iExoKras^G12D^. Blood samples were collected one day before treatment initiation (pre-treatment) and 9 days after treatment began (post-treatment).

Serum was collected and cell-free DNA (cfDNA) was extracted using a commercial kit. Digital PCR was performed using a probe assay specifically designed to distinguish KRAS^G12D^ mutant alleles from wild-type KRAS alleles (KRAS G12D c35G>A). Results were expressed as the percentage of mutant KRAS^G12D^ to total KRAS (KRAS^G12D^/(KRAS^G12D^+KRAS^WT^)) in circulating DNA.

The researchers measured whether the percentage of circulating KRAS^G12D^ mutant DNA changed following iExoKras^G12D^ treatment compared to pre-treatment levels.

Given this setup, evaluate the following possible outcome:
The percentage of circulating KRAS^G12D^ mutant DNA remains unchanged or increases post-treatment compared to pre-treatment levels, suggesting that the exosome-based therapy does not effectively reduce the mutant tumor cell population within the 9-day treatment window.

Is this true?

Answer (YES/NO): NO